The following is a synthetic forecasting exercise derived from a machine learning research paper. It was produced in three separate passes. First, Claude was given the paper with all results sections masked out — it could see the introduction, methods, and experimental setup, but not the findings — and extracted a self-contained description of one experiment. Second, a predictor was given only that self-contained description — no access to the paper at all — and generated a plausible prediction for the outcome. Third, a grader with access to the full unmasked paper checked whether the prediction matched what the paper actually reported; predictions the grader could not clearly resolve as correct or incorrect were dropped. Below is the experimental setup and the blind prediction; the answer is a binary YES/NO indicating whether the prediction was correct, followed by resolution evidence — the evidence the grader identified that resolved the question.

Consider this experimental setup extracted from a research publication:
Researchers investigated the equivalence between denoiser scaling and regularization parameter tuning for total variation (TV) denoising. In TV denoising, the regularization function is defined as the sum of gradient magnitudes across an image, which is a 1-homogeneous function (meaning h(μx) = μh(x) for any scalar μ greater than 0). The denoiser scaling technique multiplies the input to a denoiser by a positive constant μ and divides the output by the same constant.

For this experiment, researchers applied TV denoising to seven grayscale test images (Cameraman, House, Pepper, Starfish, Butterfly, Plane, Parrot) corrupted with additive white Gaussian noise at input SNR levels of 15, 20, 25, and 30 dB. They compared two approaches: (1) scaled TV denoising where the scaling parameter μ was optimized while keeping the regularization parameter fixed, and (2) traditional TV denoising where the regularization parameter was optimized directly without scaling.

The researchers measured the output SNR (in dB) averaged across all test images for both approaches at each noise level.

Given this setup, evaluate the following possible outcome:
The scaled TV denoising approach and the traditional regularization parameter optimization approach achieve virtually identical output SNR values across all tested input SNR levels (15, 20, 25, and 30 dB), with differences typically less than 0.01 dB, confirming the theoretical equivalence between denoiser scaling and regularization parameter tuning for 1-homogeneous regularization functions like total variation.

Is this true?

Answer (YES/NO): YES